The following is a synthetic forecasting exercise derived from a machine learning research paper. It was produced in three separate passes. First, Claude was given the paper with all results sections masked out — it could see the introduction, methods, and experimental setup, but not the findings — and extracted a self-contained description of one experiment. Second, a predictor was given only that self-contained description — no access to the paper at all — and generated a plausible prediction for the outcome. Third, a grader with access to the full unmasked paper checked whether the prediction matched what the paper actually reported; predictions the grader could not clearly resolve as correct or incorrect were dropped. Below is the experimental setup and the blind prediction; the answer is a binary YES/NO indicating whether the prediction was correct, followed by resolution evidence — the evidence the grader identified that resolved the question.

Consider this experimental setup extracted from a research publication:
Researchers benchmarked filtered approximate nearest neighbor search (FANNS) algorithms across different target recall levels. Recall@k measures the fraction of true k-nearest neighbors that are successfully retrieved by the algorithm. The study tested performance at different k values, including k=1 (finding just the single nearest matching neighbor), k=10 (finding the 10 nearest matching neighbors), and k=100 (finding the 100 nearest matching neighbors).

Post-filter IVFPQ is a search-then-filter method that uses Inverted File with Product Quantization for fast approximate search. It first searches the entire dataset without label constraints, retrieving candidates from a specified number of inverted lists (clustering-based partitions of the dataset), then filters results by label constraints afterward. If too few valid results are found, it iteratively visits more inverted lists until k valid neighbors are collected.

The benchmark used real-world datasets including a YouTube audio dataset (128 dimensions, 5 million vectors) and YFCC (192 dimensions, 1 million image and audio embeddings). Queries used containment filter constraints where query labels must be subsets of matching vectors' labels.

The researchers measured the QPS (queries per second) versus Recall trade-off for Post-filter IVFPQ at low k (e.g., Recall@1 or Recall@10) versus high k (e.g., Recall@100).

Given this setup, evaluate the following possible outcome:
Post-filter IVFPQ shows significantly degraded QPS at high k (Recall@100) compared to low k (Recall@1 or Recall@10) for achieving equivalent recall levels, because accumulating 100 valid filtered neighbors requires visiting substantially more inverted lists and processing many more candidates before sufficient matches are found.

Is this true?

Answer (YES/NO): YES